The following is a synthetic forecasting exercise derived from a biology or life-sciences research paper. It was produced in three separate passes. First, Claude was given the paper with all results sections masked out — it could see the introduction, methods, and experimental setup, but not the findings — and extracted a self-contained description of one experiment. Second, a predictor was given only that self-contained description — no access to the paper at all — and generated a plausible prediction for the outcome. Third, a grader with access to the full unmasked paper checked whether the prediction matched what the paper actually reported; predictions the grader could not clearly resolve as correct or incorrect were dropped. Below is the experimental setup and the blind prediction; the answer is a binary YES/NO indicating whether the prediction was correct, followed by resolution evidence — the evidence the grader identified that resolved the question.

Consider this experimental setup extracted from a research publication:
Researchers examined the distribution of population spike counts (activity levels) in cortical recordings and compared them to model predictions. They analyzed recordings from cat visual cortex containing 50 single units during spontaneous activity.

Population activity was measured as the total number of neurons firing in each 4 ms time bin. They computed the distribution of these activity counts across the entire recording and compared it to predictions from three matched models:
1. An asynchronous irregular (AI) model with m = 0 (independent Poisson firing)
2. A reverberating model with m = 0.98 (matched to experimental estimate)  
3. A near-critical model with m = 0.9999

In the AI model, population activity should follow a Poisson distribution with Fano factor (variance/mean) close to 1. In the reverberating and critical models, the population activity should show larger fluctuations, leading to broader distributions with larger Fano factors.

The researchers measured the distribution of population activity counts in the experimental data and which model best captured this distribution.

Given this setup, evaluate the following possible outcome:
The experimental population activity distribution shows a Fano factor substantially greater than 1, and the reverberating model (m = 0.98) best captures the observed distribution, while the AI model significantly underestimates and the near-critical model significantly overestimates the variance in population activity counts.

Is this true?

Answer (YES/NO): YES